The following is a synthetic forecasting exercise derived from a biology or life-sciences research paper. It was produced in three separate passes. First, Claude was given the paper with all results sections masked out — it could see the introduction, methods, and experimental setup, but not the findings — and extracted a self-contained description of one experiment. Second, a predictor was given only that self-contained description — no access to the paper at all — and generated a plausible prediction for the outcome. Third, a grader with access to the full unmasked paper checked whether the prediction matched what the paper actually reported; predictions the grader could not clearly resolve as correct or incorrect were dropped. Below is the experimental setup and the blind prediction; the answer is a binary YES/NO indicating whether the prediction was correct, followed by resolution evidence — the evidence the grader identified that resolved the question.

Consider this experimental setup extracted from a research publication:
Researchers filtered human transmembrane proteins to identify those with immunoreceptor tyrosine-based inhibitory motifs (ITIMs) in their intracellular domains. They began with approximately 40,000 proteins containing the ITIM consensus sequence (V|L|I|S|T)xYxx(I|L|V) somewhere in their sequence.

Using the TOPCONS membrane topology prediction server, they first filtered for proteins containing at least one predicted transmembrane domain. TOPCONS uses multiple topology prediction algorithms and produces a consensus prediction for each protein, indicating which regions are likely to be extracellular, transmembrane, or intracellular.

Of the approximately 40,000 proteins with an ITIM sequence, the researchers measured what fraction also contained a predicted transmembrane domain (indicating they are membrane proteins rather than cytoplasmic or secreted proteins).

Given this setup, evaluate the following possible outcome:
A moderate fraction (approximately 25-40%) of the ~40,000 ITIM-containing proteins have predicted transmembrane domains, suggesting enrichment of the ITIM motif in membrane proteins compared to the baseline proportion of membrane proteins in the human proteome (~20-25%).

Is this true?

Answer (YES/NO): YES